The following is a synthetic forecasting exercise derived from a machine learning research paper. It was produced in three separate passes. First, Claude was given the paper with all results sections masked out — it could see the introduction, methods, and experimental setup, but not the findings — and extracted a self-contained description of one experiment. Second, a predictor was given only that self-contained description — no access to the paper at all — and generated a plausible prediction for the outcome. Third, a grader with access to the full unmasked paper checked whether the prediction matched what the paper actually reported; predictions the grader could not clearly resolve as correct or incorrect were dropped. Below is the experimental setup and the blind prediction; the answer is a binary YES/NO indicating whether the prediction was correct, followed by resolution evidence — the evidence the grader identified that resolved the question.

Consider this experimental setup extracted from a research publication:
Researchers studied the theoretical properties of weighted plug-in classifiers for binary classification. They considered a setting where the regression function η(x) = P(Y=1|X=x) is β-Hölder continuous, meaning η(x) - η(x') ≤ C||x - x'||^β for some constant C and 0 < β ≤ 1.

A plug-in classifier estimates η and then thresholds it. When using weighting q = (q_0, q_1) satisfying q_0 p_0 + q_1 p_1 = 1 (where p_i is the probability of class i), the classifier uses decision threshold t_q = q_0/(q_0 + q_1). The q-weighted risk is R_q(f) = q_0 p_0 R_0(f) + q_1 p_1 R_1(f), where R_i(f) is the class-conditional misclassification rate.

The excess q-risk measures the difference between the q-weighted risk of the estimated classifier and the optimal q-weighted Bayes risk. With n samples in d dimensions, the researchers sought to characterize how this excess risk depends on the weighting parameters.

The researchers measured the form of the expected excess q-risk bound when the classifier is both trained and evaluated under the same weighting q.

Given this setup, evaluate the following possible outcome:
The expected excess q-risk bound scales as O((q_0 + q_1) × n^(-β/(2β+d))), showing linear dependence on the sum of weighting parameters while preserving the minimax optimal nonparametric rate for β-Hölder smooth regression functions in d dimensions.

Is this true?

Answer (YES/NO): YES